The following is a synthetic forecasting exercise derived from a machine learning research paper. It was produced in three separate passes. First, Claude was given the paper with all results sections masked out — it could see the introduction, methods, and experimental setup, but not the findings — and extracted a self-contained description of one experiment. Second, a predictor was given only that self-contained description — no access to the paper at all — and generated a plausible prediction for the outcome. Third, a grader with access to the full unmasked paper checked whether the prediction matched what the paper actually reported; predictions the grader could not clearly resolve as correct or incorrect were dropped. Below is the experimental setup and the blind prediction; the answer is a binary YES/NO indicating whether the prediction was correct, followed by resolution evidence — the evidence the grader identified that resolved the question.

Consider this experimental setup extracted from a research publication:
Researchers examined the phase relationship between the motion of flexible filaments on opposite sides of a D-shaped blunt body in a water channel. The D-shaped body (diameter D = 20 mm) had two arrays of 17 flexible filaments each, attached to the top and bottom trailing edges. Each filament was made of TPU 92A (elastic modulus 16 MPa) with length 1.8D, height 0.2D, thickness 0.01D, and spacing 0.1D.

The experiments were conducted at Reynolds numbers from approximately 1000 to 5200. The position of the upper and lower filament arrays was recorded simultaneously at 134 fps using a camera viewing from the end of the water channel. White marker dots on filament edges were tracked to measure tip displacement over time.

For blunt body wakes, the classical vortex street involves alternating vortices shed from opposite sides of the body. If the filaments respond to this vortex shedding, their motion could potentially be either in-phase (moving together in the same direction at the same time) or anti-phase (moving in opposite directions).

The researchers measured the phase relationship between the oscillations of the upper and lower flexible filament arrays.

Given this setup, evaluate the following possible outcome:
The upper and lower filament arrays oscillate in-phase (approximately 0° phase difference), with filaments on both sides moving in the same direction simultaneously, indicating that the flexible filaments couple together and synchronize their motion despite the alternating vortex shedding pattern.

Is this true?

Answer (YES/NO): YES